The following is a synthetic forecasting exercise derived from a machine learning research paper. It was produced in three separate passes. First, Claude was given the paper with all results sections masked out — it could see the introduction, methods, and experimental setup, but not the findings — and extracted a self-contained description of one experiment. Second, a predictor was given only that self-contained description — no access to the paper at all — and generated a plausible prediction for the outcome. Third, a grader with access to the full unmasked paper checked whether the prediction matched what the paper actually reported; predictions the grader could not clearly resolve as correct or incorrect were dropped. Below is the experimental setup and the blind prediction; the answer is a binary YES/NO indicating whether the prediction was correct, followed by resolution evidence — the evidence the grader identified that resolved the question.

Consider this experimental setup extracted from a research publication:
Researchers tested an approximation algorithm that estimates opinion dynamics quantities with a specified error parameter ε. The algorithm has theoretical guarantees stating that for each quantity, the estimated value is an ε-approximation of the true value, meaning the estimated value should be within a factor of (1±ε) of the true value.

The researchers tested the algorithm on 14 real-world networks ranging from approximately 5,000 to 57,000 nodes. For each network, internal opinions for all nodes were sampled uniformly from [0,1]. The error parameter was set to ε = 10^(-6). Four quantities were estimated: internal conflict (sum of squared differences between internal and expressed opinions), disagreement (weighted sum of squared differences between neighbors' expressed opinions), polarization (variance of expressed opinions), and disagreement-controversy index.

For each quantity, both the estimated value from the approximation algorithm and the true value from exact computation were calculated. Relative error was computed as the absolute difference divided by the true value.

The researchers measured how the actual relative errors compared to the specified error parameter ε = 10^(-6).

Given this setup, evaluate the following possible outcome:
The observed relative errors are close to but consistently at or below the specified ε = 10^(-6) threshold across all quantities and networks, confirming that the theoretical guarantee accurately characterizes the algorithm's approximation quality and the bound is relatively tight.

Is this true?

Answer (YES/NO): NO